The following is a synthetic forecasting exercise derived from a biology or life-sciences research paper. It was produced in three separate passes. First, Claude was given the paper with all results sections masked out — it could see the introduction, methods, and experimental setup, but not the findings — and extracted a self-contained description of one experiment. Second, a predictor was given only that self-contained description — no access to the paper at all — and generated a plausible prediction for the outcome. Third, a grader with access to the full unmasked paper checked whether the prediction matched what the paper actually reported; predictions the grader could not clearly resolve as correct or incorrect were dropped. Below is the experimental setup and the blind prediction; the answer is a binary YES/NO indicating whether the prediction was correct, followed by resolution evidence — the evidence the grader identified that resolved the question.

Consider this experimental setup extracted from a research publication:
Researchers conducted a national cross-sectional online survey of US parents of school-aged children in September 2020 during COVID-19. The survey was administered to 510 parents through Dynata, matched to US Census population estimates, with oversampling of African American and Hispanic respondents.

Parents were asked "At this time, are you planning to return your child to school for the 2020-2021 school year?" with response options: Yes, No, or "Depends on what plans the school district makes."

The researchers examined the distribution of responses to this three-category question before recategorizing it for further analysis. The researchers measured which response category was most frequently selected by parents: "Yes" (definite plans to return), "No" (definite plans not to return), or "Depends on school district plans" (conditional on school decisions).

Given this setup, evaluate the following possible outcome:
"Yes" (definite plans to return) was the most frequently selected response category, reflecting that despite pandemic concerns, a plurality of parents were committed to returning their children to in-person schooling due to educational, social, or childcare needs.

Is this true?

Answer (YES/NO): YES